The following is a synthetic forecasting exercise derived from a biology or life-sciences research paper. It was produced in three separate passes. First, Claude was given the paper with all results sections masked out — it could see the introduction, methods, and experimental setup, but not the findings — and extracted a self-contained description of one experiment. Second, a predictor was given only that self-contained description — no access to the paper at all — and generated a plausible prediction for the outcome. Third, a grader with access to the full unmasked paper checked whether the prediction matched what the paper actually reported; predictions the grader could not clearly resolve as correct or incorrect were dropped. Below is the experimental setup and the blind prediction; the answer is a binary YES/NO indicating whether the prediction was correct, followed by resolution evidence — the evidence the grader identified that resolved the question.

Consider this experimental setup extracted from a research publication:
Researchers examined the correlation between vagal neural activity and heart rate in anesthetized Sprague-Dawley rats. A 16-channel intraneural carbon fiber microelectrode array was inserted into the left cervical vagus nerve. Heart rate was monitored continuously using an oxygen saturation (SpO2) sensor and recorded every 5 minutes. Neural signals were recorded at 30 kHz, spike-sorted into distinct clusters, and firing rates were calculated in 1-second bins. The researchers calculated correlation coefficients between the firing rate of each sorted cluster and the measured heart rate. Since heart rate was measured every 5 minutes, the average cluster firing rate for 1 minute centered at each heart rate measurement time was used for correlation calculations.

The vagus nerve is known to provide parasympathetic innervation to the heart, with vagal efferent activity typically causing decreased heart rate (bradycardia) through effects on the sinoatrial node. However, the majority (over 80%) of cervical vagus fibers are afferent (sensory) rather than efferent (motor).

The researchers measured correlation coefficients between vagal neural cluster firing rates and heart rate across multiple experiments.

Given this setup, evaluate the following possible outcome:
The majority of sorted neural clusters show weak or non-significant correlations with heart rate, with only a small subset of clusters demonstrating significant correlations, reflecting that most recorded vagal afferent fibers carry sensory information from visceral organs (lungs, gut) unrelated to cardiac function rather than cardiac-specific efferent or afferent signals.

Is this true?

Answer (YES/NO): NO